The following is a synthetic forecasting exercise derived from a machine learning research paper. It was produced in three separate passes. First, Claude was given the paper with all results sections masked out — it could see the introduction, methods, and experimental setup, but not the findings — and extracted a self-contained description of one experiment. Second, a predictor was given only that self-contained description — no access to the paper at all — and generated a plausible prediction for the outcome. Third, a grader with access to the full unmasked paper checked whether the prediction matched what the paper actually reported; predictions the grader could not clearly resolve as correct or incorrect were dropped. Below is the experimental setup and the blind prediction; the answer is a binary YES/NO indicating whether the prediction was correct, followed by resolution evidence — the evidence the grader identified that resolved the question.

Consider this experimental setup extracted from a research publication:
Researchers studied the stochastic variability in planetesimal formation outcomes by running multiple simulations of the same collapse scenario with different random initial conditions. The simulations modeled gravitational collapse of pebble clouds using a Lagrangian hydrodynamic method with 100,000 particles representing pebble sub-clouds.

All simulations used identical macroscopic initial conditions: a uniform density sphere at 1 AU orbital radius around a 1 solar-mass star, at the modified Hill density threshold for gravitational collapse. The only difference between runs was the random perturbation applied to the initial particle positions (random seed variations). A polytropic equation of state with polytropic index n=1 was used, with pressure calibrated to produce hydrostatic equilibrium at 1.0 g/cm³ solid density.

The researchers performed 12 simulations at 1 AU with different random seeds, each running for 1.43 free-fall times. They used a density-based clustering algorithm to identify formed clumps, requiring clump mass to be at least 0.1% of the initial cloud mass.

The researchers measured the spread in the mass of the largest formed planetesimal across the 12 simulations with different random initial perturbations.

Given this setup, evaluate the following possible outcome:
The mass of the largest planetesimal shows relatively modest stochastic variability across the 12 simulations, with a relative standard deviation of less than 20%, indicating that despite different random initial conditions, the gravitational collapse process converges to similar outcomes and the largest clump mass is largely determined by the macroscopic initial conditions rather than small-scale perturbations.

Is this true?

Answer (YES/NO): YES